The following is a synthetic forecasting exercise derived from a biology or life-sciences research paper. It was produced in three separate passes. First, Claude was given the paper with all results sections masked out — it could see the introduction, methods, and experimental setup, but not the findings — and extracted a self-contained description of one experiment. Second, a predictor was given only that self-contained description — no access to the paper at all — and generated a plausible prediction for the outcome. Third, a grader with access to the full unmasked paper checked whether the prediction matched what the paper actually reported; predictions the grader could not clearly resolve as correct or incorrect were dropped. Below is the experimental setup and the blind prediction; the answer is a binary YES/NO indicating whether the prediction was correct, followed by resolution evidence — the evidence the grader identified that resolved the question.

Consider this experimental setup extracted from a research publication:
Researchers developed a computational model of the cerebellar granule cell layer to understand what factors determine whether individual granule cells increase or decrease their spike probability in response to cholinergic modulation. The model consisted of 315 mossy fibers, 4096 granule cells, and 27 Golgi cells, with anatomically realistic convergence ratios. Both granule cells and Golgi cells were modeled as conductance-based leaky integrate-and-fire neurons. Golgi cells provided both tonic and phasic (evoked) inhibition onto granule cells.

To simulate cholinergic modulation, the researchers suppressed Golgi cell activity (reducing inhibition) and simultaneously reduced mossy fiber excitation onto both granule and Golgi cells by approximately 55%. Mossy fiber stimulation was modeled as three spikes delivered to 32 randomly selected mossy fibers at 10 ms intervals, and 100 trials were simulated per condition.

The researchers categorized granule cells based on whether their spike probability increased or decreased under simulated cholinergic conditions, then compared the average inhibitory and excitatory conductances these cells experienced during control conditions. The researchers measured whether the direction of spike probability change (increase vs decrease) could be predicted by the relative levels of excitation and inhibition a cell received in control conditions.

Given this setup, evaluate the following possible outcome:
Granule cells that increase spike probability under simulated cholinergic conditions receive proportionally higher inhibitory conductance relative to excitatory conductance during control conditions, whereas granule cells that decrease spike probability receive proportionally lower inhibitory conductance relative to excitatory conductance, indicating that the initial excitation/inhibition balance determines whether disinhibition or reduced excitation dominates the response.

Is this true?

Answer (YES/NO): YES